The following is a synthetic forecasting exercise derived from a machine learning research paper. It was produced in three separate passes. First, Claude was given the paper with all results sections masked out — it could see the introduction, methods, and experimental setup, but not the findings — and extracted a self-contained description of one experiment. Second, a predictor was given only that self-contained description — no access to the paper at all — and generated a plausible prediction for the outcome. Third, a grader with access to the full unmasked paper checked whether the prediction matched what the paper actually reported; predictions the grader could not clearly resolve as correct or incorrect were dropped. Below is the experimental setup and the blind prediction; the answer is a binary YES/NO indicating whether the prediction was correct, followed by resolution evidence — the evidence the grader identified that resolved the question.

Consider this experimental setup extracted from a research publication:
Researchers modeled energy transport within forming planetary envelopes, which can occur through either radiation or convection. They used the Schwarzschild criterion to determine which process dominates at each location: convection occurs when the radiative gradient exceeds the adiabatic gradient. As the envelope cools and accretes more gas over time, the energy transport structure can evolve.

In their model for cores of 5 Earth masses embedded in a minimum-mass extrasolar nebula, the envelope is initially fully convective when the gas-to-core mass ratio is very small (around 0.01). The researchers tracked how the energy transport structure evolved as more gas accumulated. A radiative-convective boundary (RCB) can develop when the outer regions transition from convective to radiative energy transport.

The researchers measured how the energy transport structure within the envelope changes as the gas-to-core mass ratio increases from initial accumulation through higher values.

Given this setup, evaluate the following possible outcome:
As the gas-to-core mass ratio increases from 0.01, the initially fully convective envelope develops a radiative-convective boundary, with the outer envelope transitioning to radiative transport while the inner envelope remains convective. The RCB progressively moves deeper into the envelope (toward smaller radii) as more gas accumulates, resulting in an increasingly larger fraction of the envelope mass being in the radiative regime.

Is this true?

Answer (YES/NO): NO